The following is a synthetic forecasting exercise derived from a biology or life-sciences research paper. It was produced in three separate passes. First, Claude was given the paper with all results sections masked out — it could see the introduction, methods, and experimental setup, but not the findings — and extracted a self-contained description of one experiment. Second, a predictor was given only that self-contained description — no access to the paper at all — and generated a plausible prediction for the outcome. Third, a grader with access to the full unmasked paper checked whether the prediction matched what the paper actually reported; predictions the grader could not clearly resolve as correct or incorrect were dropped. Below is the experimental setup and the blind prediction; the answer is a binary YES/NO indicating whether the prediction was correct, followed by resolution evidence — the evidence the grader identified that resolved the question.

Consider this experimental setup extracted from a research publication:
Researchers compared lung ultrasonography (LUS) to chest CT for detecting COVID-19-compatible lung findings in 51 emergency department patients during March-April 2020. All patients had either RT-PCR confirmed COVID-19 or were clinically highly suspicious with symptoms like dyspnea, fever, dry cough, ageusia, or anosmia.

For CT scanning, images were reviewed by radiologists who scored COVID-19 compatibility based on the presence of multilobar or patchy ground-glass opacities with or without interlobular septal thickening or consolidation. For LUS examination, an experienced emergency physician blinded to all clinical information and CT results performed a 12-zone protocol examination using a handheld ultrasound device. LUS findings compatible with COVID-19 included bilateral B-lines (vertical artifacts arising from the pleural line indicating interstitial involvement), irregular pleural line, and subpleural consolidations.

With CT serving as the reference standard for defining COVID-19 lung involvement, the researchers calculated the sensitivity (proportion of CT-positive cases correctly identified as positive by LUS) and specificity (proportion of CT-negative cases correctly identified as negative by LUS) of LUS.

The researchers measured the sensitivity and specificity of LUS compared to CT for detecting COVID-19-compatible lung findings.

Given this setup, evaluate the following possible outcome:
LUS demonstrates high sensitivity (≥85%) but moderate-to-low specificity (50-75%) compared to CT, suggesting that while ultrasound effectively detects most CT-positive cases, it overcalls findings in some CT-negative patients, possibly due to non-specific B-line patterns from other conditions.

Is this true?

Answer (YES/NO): NO